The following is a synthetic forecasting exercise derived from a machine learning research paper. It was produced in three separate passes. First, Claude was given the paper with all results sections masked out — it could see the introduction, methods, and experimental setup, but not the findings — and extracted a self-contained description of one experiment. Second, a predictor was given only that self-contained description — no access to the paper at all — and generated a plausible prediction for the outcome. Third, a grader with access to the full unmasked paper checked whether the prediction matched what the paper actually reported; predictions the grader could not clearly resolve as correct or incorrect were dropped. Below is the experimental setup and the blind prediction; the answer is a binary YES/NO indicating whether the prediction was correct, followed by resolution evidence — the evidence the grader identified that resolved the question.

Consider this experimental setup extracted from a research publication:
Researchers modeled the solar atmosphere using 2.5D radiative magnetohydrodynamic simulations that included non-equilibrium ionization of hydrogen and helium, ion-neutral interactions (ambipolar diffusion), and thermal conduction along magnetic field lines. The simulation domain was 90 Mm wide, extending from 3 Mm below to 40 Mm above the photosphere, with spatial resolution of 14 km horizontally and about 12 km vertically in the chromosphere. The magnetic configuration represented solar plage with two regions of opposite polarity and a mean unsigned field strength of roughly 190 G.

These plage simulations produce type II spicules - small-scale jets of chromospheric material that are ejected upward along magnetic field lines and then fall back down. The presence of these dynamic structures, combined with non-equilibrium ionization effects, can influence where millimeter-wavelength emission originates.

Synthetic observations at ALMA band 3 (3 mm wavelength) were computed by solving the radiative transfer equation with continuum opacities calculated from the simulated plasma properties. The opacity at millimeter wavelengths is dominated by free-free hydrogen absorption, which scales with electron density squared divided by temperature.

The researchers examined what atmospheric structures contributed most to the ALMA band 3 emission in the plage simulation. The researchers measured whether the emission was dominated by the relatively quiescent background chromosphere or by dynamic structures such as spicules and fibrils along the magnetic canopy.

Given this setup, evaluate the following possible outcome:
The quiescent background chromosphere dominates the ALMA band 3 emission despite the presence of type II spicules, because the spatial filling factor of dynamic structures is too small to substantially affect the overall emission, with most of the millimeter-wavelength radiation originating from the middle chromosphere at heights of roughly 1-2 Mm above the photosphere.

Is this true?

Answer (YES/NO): NO